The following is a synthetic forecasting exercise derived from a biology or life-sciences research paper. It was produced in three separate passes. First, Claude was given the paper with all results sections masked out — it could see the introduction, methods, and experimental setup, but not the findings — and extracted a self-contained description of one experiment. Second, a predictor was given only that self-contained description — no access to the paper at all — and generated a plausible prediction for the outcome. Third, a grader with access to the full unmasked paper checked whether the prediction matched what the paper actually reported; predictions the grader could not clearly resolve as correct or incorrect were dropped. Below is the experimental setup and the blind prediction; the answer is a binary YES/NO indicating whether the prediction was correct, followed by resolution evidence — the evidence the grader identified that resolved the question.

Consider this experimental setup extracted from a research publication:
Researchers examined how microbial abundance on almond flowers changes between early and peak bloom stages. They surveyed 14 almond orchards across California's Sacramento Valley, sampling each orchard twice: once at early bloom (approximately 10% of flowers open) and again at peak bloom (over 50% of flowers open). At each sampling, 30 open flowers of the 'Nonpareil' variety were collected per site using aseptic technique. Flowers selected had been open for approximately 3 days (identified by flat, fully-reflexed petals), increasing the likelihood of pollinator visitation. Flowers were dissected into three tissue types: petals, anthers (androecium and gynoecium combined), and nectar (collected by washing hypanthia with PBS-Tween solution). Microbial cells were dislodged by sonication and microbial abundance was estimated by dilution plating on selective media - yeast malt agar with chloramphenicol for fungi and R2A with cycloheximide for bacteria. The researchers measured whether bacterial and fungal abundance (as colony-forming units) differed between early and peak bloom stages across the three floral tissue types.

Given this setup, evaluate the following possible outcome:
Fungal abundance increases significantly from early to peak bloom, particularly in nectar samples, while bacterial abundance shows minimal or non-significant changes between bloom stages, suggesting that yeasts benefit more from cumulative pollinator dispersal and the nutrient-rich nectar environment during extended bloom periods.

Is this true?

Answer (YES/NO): NO